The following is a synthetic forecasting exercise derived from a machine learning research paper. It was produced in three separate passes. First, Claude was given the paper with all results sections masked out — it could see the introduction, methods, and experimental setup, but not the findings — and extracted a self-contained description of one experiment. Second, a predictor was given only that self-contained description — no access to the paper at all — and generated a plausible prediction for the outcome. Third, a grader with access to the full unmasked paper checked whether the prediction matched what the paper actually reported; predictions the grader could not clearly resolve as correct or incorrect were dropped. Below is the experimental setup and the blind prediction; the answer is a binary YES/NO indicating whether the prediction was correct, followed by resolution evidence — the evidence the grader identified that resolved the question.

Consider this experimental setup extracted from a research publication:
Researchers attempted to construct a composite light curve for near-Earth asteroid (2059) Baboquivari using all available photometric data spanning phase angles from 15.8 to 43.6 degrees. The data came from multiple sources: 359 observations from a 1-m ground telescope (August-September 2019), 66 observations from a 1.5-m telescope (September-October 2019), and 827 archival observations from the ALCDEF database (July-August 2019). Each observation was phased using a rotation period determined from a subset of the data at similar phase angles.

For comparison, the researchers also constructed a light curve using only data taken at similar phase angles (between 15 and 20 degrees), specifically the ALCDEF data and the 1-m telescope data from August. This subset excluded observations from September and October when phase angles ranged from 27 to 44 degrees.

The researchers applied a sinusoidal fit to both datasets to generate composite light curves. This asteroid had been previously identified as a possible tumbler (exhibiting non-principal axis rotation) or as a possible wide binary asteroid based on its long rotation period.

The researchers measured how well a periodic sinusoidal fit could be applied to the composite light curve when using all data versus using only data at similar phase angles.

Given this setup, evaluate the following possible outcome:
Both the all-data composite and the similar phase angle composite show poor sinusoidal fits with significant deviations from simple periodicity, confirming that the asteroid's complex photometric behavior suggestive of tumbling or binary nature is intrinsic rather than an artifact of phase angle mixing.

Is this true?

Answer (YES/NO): NO